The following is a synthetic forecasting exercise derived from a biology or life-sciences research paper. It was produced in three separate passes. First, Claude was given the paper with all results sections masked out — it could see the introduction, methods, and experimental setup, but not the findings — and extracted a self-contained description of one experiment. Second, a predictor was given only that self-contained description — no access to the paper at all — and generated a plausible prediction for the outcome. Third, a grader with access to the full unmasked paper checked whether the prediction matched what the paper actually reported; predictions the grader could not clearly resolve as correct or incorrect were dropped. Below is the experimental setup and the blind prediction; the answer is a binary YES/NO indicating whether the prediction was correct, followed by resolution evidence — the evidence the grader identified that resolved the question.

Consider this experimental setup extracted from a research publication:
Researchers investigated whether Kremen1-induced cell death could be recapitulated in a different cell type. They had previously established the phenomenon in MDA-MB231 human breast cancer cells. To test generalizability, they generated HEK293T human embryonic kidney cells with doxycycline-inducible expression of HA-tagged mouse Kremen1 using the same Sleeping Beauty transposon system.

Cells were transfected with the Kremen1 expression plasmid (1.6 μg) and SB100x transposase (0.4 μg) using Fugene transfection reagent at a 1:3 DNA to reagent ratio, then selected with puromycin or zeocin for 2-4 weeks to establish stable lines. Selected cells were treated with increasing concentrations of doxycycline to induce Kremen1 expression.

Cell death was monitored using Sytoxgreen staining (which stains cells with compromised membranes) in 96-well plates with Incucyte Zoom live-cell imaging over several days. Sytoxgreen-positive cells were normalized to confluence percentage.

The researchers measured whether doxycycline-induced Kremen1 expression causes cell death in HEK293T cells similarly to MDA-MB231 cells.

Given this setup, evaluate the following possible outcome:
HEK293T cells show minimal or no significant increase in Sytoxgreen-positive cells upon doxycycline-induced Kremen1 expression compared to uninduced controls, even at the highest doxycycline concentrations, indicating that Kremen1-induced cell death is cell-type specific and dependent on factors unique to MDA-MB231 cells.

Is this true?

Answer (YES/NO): NO